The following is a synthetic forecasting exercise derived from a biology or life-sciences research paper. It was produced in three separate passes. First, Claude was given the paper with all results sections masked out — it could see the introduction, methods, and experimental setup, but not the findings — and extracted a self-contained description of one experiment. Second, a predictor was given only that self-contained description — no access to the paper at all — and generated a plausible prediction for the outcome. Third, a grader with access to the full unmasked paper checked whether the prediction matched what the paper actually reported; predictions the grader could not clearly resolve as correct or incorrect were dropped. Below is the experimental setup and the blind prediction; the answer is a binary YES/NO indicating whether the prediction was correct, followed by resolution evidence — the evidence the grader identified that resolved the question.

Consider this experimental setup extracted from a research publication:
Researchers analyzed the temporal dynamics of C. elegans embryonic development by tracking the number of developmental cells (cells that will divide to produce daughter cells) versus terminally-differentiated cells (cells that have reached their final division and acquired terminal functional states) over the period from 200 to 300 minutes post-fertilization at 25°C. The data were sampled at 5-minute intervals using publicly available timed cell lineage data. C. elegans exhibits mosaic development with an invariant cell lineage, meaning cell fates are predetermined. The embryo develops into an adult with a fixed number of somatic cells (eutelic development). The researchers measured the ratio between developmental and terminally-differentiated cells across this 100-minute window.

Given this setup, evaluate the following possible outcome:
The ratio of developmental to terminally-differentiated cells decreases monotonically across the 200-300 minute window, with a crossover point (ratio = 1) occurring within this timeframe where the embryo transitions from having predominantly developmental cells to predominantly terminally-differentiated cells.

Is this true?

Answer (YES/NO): NO